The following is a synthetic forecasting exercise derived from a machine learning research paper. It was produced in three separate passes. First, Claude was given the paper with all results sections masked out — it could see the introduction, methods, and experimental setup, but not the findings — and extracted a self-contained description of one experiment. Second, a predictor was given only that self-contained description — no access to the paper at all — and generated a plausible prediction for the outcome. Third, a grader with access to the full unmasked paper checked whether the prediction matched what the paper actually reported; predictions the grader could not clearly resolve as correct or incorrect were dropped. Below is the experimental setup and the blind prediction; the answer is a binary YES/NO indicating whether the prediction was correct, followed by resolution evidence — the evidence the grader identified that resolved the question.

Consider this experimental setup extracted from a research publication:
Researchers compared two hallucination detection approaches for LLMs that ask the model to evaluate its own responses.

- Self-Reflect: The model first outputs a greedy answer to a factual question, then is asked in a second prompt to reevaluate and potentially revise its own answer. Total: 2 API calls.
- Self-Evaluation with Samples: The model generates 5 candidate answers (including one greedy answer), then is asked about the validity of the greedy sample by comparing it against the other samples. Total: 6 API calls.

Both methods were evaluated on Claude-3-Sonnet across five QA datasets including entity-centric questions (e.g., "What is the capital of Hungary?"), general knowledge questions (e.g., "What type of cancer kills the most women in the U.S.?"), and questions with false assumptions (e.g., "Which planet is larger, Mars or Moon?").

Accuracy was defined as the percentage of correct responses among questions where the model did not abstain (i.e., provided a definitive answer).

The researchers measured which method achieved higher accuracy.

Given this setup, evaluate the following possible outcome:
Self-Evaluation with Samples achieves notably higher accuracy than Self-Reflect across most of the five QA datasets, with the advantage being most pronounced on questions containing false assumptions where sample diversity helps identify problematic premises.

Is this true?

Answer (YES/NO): NO